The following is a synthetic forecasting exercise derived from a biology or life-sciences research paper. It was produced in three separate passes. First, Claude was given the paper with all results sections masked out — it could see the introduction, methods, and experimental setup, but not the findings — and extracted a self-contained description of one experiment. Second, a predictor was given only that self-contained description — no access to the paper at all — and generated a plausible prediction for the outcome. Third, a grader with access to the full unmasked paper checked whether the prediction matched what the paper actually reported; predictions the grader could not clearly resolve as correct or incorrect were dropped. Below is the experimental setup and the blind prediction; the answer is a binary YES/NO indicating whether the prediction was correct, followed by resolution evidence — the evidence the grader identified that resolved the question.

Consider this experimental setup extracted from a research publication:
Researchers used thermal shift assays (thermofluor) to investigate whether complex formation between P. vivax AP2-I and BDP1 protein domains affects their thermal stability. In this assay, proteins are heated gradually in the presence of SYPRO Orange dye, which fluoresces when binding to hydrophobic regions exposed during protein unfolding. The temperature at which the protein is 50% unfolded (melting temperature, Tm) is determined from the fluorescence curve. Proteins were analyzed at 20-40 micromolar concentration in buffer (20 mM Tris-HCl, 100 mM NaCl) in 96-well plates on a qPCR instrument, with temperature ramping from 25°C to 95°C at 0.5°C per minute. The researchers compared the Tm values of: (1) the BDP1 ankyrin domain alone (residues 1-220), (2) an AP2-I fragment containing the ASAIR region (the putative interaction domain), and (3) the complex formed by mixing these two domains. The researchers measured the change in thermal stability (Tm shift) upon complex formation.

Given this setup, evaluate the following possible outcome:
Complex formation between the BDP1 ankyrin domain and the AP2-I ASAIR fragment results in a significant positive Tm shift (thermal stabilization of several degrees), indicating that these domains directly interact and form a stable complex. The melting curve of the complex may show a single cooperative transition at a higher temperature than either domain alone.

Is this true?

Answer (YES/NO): NO